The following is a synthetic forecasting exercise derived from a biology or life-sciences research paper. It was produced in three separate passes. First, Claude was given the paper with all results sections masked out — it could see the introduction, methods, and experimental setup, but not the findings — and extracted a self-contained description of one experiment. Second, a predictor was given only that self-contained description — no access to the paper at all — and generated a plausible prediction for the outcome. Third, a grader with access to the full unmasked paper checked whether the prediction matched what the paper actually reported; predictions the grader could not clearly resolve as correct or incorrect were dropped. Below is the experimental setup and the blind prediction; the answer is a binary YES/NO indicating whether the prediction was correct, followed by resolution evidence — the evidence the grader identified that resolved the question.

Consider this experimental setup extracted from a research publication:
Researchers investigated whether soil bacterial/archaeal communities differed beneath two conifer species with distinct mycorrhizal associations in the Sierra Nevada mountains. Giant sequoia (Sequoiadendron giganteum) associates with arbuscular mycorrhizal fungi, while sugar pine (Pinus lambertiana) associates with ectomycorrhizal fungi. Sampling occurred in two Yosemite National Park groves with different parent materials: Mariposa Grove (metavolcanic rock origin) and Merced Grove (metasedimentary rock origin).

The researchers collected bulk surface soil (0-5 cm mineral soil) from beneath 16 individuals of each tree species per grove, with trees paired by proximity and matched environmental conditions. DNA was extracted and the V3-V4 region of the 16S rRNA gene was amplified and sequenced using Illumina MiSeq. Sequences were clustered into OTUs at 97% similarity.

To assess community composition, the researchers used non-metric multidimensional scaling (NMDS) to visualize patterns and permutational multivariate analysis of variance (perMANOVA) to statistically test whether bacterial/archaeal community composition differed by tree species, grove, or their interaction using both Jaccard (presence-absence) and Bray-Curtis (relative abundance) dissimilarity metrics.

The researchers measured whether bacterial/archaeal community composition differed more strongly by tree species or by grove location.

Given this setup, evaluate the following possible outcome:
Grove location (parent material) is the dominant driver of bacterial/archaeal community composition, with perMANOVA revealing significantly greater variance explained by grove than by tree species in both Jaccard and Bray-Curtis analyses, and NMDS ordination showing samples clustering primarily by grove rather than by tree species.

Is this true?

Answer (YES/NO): YES